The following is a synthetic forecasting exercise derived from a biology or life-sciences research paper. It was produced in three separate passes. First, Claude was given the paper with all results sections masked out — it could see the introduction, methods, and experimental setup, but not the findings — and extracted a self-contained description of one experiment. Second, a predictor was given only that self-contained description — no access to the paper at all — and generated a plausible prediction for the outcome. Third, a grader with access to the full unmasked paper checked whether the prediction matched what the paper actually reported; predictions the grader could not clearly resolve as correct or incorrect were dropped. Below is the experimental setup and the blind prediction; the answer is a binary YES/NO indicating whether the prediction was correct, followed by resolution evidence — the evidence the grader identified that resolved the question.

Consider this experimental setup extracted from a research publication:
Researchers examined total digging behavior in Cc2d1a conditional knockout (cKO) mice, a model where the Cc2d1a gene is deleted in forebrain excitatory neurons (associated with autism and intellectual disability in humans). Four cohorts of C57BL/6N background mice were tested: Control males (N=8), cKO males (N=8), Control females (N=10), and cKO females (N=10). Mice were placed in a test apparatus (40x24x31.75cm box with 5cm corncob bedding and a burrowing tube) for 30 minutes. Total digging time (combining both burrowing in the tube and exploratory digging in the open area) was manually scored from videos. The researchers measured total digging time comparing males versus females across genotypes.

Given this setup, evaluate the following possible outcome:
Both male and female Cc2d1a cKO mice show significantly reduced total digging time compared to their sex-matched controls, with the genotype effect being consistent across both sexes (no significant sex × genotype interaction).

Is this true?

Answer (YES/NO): NO